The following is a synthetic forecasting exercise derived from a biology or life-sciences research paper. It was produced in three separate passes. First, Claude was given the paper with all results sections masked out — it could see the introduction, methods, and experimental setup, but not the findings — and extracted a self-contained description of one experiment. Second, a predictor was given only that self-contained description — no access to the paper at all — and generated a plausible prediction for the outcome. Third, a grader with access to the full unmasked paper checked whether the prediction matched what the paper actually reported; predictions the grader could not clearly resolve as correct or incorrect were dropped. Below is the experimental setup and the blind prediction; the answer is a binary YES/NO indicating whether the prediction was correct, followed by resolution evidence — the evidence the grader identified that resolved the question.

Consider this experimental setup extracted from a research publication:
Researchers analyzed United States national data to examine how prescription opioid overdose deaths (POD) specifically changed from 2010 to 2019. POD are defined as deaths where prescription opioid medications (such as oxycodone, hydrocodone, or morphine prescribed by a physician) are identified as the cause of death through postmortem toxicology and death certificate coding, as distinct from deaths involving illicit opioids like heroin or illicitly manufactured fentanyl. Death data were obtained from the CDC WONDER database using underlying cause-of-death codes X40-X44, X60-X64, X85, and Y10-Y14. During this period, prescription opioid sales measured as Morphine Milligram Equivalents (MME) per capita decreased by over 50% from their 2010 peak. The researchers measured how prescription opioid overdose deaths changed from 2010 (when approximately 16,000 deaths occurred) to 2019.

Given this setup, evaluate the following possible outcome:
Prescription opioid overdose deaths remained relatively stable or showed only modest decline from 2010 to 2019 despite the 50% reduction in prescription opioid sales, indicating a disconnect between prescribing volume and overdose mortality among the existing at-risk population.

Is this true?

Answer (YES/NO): YES